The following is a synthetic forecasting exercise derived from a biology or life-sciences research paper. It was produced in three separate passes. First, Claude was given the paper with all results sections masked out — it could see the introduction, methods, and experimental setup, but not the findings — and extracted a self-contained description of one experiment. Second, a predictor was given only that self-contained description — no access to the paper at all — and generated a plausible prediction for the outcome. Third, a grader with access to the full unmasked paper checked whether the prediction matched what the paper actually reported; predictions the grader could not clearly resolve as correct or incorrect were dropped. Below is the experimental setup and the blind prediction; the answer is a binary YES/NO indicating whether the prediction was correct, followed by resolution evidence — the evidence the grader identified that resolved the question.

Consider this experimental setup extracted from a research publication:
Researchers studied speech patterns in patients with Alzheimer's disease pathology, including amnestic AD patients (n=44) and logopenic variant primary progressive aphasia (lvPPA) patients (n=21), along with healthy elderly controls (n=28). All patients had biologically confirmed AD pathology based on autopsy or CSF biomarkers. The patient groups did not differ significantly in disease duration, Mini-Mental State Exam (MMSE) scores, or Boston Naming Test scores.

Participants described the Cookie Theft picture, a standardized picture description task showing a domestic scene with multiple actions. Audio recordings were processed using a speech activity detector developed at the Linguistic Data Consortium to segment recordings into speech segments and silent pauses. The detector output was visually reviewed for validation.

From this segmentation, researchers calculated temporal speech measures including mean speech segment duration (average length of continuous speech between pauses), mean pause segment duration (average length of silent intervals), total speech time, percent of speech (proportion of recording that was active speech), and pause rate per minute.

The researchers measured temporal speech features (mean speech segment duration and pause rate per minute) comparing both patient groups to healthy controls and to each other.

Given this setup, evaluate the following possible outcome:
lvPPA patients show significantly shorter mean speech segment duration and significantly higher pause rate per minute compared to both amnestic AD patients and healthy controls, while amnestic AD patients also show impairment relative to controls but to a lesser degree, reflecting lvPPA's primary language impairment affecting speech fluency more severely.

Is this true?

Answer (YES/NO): NO